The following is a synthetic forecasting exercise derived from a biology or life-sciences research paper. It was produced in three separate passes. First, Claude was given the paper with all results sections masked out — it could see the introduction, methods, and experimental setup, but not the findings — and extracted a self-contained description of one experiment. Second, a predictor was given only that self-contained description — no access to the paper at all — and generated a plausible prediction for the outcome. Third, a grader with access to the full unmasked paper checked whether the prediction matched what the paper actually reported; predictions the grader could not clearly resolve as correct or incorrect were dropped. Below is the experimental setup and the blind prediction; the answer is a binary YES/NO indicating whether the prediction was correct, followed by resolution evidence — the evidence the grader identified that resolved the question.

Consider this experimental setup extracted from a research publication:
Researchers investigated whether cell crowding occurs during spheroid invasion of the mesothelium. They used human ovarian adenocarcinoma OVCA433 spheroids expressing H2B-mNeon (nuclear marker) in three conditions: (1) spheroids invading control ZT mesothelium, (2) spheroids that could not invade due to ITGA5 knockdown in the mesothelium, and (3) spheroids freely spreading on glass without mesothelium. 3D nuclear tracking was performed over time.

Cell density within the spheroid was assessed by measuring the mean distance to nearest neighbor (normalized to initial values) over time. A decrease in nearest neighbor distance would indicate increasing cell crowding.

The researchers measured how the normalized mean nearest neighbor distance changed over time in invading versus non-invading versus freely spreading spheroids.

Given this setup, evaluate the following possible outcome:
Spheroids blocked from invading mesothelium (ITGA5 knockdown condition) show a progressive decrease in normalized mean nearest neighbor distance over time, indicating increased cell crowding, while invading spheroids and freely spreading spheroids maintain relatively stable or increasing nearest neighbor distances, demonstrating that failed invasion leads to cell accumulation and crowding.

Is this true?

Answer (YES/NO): NO